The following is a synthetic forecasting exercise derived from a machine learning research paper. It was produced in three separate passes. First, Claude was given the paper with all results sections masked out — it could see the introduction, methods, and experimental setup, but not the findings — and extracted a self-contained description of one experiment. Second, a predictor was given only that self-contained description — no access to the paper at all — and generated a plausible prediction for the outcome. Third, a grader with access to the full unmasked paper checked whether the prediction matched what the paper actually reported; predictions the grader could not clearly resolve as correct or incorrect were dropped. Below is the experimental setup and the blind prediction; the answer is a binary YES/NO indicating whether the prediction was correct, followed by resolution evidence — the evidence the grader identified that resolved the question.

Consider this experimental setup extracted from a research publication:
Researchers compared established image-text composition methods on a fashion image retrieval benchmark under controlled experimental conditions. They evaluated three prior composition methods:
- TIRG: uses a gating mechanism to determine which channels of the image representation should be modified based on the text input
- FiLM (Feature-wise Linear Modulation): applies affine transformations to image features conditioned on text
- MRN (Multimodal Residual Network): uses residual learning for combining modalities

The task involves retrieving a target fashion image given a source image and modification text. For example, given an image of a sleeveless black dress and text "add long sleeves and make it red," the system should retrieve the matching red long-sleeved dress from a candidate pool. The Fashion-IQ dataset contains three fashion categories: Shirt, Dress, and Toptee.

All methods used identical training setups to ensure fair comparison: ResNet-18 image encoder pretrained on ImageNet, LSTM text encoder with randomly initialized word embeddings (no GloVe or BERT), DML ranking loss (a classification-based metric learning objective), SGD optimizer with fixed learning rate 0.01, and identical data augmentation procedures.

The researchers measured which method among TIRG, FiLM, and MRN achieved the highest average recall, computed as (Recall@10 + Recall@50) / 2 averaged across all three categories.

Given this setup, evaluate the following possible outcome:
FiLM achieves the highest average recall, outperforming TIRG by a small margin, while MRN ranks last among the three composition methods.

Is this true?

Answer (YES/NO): NO